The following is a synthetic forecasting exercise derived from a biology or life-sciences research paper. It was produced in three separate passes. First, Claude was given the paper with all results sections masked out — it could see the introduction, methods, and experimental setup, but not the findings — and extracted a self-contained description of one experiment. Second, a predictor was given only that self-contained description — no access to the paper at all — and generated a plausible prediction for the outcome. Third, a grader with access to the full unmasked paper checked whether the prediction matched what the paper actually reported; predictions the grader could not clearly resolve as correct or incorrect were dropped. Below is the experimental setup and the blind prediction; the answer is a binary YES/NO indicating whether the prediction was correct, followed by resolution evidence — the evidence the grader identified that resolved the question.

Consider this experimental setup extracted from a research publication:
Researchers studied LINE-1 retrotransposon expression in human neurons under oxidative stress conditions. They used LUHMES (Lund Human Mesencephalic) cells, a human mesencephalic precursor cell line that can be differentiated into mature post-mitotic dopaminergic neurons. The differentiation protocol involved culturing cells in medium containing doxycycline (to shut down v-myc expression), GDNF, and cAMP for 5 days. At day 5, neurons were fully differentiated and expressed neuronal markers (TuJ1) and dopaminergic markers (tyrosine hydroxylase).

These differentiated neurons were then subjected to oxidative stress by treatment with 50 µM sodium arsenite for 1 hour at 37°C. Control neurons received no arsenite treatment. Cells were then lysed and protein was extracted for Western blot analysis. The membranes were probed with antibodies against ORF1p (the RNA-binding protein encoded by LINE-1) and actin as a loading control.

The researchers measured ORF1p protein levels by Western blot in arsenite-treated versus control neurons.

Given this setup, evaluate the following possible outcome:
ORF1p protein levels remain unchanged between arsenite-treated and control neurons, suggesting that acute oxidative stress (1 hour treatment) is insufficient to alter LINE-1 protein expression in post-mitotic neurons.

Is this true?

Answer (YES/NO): NO